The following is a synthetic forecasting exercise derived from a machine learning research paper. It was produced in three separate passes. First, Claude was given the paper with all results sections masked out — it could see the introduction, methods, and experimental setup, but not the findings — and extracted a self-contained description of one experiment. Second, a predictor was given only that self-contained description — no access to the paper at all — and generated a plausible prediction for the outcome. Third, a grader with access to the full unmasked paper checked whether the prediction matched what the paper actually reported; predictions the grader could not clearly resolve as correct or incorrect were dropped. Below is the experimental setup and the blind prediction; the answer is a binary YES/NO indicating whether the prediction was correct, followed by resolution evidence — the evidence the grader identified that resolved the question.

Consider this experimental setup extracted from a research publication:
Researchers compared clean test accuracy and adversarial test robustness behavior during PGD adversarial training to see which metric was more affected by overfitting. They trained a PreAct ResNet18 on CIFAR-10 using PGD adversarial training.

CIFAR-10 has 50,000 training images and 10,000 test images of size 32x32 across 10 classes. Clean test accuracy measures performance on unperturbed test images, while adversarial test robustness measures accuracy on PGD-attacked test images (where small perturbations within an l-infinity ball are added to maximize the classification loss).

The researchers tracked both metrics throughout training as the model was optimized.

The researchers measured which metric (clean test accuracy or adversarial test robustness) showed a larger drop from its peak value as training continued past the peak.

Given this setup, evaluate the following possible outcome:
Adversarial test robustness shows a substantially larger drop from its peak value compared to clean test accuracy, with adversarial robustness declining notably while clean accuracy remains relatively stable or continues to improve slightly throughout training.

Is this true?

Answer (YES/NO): NO